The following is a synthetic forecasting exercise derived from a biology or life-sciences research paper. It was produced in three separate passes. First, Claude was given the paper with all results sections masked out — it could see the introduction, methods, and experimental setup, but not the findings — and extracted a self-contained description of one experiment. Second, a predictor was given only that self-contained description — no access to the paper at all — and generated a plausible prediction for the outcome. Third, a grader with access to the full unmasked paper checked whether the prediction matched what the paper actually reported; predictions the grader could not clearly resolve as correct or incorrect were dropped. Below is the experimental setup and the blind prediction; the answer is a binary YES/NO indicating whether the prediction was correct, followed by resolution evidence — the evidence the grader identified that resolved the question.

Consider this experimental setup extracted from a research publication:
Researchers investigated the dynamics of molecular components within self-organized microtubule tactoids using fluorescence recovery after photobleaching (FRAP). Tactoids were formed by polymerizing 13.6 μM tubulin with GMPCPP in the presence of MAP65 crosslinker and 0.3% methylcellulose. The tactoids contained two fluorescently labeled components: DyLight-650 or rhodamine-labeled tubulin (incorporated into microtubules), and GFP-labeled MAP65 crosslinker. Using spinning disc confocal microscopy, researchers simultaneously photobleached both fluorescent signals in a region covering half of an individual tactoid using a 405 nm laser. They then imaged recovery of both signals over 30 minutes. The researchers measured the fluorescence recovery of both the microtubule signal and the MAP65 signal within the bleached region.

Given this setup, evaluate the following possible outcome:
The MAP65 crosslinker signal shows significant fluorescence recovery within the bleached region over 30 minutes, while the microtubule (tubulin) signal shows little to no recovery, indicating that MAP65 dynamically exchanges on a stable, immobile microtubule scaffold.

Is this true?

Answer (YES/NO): YES